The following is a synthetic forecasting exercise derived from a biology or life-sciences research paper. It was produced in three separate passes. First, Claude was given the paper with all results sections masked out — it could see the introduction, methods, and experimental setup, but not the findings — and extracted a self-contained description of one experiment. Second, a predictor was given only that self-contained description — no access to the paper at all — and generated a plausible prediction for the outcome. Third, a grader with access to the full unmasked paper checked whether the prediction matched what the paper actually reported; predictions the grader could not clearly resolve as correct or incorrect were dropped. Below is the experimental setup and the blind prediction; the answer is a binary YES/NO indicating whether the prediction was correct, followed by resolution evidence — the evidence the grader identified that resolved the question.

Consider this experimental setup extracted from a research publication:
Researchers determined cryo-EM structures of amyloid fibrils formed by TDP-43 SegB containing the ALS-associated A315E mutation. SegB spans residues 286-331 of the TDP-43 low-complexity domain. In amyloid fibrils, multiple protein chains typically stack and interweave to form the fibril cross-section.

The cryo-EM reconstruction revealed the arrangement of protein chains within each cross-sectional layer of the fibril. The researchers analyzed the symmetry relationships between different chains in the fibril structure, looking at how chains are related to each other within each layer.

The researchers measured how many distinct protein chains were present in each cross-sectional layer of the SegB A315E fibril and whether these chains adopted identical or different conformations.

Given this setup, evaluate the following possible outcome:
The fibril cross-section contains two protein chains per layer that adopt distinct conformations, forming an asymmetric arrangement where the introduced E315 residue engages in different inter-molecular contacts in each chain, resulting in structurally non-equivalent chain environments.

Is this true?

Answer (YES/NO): NO